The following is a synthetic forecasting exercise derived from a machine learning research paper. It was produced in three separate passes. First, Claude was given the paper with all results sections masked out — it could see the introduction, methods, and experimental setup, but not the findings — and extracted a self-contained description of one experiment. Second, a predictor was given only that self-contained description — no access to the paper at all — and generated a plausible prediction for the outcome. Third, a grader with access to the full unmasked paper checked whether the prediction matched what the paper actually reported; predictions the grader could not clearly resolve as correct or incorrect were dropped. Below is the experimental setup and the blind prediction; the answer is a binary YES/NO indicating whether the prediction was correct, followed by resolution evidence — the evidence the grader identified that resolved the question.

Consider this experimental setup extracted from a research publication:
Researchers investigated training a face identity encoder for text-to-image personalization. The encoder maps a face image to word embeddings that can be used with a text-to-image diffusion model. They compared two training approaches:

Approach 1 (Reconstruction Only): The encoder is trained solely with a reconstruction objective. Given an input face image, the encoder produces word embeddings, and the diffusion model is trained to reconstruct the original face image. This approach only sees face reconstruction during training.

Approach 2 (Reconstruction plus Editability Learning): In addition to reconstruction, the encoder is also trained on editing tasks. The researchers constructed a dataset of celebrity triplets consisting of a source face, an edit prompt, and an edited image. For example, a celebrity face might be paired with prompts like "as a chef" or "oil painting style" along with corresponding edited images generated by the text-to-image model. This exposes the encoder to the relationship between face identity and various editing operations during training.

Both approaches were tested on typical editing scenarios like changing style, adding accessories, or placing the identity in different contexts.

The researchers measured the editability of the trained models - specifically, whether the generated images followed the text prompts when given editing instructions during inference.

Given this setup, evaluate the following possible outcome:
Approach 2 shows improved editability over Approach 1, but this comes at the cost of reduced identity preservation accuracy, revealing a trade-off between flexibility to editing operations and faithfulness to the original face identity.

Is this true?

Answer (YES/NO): NO